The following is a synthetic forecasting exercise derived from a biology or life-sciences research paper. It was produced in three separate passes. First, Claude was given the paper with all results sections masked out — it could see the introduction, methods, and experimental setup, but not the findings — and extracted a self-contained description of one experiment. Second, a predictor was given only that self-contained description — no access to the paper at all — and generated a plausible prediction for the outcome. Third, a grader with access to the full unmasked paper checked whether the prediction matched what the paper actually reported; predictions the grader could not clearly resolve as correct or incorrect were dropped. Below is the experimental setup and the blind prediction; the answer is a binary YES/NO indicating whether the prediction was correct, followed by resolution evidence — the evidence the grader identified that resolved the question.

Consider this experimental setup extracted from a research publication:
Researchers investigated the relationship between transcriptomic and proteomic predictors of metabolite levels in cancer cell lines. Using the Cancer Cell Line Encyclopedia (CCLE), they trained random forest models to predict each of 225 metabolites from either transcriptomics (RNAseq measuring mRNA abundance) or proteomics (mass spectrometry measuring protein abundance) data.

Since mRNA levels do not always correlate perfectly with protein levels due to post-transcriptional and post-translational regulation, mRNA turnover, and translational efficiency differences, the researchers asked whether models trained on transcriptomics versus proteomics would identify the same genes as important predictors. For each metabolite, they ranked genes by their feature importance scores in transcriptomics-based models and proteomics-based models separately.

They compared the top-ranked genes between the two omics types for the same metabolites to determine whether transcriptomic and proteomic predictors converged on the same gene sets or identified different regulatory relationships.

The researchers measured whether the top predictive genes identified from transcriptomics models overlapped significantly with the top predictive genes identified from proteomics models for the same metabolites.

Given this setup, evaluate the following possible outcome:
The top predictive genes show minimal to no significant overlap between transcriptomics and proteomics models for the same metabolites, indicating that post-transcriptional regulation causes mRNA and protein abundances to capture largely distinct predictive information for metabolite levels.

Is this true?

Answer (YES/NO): NO